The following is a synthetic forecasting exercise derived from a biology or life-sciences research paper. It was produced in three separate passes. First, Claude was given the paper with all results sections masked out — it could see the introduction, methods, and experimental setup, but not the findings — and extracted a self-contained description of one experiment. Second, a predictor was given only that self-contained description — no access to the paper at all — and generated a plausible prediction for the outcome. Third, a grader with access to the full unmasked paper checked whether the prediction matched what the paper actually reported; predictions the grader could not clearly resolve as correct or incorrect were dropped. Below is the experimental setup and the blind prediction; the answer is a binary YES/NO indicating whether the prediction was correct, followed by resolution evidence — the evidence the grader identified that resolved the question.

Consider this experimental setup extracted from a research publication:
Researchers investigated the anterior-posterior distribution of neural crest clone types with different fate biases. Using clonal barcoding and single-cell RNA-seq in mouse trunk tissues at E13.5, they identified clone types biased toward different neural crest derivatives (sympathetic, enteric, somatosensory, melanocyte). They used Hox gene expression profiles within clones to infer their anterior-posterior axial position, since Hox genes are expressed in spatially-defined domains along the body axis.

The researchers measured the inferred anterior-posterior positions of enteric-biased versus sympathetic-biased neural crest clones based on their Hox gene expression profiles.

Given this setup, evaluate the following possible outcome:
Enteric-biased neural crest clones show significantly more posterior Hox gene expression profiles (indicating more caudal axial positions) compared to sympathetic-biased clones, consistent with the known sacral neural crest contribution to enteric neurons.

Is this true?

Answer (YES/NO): NO